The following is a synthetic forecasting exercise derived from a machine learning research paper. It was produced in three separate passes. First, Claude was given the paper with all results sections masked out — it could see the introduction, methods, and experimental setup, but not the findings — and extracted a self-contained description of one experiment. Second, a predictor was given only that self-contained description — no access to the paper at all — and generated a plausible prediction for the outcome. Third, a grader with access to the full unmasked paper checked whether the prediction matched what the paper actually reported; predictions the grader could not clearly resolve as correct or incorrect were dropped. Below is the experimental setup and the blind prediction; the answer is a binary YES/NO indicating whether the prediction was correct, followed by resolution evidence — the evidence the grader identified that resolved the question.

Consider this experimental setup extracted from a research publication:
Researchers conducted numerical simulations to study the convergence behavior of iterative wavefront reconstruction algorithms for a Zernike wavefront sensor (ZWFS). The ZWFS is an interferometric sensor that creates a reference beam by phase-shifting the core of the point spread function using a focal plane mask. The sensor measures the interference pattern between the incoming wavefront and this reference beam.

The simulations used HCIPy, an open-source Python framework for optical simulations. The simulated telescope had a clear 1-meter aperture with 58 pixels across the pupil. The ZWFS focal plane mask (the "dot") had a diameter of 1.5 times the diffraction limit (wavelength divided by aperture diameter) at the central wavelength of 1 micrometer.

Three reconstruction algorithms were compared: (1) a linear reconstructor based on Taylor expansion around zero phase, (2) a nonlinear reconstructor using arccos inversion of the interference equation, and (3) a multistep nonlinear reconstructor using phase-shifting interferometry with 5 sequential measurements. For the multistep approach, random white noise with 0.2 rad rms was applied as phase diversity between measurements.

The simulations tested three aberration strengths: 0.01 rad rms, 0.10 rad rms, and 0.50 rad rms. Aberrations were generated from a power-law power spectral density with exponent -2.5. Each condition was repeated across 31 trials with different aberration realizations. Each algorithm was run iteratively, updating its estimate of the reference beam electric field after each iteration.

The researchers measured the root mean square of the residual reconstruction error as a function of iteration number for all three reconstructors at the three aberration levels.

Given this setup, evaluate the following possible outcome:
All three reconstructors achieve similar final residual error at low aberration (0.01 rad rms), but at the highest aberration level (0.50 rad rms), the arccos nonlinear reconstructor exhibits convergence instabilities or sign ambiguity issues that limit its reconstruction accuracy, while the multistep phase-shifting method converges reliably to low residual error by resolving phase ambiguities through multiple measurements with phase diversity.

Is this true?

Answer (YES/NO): YES